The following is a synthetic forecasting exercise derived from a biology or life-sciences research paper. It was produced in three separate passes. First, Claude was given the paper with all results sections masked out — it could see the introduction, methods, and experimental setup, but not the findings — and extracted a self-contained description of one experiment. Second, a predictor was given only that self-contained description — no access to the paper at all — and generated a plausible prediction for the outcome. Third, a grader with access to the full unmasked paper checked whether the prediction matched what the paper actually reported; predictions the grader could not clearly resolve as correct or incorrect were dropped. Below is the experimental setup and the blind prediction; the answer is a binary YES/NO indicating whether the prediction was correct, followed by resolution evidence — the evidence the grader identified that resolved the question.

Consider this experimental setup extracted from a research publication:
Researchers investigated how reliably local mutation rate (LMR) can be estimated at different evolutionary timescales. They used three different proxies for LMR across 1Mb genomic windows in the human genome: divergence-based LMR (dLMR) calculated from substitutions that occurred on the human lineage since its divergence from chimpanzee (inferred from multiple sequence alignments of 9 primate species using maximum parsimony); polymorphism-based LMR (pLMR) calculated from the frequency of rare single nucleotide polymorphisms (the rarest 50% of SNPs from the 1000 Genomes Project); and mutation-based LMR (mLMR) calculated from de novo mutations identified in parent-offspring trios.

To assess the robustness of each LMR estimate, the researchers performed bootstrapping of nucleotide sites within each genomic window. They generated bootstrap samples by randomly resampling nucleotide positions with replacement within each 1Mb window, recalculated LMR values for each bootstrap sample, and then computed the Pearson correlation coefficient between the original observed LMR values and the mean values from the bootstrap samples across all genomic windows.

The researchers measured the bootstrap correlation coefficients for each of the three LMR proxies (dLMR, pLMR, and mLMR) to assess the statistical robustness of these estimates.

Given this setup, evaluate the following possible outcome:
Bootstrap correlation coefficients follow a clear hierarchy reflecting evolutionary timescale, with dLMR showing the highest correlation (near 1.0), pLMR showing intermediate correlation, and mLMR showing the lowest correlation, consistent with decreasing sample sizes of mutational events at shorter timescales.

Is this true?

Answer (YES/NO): NO